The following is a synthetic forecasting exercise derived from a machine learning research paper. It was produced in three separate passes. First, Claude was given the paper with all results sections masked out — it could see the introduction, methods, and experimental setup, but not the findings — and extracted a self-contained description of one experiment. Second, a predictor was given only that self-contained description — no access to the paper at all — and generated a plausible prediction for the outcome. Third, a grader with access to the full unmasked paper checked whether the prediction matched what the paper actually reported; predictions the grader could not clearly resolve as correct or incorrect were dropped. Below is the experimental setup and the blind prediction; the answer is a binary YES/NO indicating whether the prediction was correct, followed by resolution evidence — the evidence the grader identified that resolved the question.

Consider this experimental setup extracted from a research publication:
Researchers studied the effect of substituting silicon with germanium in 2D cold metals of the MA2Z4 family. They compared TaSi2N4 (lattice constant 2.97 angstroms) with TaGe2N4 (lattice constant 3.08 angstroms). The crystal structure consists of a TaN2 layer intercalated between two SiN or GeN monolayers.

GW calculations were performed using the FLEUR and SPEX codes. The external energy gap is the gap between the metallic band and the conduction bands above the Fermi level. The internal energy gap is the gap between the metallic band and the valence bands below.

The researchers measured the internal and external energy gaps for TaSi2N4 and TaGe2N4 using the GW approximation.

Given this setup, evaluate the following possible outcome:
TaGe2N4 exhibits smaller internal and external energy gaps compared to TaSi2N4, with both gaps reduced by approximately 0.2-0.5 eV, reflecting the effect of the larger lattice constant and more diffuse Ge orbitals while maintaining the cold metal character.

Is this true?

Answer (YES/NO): NO